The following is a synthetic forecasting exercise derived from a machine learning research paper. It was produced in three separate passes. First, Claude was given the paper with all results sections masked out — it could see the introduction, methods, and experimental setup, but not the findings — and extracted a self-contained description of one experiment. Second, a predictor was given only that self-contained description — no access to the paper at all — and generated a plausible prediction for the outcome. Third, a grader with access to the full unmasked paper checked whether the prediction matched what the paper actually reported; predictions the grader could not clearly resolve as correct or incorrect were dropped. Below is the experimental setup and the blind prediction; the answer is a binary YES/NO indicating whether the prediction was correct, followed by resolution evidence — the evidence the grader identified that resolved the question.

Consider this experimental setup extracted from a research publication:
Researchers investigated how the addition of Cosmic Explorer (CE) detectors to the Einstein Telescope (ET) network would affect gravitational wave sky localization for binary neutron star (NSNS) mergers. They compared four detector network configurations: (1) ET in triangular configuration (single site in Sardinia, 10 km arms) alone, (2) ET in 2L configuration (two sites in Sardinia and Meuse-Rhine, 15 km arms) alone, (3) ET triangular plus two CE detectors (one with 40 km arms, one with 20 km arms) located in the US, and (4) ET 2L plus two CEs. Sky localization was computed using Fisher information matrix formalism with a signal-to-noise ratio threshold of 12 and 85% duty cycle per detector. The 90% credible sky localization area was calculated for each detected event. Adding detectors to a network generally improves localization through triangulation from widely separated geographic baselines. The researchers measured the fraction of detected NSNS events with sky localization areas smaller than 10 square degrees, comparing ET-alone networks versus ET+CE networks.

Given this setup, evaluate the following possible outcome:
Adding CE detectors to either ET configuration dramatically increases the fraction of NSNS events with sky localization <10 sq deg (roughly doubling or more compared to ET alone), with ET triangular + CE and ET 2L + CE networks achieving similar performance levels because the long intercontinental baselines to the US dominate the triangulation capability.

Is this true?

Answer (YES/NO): YES